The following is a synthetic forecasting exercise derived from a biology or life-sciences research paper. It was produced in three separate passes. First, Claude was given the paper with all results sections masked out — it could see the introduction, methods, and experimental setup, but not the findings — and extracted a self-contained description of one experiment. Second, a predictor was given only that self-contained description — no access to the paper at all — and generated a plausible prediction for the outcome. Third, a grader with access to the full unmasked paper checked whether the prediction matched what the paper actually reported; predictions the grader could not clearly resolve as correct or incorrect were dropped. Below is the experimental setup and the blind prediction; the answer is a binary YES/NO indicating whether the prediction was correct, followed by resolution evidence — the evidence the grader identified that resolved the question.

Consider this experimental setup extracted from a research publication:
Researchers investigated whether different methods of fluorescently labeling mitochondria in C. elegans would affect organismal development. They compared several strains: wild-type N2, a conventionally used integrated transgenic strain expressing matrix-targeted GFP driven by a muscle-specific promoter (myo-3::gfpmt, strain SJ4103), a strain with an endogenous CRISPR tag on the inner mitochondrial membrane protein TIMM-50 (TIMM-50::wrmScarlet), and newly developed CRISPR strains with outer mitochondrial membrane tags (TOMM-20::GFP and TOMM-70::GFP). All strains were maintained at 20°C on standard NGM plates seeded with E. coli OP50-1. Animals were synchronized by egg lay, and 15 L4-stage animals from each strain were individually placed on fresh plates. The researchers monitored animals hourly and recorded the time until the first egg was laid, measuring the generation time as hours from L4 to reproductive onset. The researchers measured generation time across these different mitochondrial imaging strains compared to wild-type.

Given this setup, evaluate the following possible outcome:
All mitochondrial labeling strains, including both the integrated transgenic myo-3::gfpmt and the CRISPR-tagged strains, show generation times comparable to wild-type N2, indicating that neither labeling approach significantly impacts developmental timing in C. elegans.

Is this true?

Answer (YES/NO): NO